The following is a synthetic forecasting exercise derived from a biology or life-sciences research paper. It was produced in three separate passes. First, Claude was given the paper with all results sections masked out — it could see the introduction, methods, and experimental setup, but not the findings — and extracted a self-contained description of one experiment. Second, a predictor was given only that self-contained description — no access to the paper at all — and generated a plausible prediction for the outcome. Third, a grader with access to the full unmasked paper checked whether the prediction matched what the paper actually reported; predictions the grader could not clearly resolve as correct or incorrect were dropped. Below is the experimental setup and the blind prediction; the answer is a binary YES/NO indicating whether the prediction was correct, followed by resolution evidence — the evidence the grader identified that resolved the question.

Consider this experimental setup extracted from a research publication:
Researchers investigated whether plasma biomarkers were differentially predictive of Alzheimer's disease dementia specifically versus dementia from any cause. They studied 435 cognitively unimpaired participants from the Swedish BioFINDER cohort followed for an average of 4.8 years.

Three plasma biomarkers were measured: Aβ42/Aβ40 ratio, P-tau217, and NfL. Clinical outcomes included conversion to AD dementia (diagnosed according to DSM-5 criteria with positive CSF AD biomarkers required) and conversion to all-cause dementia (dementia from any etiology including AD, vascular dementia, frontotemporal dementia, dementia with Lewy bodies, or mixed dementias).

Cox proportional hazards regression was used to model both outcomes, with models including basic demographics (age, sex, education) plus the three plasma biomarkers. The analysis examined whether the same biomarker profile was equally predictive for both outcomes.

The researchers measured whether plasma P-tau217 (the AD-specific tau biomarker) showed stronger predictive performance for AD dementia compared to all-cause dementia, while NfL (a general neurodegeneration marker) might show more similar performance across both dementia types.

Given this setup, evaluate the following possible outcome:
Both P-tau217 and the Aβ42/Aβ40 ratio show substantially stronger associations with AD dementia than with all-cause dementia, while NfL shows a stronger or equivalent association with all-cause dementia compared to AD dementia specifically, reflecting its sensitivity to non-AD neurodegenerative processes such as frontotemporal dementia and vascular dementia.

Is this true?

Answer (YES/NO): NO